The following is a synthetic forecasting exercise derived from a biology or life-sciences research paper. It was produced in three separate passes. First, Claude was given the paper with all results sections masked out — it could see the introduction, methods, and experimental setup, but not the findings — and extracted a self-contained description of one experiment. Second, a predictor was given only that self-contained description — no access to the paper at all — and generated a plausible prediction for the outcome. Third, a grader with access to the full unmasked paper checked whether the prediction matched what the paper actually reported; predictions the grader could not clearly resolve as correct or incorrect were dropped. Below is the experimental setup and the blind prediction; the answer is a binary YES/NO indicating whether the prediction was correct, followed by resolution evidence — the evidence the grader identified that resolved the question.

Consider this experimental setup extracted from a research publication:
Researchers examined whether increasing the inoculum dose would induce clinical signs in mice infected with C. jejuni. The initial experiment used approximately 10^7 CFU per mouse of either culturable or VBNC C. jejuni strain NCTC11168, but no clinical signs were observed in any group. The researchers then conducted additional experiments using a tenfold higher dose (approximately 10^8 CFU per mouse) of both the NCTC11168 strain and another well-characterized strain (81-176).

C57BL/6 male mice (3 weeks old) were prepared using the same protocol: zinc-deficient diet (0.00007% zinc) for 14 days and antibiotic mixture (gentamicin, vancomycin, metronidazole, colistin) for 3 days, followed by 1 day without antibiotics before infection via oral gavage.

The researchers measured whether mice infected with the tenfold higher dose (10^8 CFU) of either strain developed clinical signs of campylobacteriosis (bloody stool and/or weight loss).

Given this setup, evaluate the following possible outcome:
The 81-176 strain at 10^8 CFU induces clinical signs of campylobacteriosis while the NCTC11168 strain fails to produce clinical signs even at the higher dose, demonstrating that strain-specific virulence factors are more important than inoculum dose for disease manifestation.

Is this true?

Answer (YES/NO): NO